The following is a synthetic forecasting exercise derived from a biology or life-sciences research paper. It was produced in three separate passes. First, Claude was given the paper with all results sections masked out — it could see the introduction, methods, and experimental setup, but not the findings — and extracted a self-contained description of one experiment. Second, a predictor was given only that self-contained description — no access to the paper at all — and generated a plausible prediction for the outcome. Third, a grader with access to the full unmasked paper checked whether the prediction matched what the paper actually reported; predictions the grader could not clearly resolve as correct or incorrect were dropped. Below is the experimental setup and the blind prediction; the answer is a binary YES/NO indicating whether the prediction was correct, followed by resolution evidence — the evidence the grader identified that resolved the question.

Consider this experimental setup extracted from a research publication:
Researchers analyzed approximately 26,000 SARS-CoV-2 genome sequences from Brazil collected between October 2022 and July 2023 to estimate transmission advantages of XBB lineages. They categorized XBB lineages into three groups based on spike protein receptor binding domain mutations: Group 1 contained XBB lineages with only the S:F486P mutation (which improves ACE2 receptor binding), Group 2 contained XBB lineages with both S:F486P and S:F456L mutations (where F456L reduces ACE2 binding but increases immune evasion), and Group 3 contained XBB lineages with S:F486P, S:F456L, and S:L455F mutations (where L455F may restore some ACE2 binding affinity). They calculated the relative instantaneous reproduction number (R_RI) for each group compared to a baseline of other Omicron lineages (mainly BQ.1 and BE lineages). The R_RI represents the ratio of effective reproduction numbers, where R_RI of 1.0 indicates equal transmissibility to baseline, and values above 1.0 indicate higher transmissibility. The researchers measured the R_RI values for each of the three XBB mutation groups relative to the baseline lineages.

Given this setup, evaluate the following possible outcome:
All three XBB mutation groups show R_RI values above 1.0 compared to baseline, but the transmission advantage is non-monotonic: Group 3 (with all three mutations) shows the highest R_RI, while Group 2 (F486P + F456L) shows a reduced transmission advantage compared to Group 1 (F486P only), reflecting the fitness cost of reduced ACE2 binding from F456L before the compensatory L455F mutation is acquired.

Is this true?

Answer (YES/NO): NO